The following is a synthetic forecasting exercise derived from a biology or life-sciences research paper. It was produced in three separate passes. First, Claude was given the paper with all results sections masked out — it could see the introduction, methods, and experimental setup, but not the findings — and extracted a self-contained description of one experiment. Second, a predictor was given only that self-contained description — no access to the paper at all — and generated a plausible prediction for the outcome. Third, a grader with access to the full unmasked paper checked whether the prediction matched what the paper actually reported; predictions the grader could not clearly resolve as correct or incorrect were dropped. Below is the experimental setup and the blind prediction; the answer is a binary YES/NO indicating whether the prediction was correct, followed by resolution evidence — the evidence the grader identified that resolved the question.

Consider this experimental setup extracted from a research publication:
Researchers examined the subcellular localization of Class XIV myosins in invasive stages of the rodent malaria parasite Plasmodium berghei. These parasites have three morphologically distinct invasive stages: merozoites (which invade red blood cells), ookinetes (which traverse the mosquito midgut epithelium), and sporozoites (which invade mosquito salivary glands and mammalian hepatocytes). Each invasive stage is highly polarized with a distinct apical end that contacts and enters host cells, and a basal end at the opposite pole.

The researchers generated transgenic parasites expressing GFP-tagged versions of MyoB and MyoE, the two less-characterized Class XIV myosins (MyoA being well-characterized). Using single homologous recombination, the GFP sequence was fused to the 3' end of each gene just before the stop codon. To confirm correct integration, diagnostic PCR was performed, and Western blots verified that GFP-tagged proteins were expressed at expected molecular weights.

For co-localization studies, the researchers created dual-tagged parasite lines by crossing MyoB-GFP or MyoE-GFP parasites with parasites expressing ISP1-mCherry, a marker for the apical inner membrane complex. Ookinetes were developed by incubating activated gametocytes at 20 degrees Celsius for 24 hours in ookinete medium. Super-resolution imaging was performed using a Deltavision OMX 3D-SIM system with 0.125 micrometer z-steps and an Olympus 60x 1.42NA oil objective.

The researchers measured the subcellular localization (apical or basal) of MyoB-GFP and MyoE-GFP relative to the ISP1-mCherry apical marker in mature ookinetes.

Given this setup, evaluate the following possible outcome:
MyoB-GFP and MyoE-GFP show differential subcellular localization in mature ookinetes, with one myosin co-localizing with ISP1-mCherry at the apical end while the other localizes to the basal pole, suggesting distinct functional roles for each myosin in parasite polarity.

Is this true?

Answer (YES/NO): YES